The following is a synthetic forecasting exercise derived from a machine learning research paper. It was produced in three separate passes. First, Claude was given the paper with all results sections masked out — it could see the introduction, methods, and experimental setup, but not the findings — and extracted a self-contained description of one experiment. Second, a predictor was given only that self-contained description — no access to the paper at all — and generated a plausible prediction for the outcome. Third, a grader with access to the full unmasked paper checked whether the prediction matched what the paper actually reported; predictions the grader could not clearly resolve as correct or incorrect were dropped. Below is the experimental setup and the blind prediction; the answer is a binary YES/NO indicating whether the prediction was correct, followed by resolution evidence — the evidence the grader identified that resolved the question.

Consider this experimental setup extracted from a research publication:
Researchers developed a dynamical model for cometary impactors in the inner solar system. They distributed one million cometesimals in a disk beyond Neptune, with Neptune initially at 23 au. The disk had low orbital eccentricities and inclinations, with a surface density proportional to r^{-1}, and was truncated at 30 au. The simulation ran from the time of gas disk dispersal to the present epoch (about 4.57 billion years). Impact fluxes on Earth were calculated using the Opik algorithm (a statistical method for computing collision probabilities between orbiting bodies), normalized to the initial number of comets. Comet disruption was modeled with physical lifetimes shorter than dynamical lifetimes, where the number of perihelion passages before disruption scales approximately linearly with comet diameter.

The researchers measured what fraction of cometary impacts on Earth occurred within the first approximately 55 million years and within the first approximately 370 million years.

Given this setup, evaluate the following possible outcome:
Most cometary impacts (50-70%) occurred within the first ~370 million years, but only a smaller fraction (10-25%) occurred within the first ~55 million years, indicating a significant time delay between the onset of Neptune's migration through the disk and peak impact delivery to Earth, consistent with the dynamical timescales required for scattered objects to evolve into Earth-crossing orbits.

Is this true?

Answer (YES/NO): NO